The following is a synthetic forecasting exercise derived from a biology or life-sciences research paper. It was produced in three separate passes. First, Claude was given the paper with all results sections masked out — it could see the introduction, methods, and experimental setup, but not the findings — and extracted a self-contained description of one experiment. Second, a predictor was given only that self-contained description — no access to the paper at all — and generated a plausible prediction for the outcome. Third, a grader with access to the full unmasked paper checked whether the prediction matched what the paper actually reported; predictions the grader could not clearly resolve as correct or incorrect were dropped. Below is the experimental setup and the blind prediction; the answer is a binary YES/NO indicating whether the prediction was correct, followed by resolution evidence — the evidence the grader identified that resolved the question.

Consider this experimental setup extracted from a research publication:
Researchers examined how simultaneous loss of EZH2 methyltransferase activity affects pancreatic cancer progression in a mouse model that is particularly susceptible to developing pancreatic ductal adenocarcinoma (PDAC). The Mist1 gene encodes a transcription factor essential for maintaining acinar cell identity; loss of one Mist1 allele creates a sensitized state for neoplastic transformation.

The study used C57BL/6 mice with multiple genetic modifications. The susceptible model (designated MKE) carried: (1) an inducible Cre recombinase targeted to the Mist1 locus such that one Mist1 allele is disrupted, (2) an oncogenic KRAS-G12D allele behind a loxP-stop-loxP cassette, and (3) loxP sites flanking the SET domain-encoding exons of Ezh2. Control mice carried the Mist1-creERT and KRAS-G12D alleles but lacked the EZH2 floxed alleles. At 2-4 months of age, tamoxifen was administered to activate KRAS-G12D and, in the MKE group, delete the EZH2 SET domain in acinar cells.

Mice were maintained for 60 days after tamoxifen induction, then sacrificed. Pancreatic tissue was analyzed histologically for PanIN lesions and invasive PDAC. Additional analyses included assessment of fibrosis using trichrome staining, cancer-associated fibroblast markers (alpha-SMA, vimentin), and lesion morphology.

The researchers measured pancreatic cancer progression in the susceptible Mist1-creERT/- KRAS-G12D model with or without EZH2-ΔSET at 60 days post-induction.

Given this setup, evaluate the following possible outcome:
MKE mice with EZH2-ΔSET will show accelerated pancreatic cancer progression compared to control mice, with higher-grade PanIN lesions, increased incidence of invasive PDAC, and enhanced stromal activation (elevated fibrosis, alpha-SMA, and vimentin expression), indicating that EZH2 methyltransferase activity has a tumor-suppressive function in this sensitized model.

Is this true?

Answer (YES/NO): NO